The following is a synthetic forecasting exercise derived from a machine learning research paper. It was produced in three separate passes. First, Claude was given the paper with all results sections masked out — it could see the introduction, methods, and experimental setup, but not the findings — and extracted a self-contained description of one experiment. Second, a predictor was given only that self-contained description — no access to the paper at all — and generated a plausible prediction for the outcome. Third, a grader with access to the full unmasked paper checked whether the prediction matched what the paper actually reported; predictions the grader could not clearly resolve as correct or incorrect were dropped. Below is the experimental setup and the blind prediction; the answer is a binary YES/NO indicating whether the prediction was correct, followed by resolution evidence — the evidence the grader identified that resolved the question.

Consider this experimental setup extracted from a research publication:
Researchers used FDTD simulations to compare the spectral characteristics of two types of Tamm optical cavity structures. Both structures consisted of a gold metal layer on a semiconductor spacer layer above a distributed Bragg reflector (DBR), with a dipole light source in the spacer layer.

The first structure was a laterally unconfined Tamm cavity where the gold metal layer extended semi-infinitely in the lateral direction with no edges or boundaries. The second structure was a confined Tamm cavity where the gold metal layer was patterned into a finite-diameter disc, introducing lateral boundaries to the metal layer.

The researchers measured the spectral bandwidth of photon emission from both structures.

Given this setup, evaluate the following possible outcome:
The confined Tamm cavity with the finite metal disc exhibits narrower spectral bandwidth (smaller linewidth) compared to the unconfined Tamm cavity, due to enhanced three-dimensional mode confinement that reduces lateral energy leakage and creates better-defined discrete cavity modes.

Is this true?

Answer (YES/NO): YES